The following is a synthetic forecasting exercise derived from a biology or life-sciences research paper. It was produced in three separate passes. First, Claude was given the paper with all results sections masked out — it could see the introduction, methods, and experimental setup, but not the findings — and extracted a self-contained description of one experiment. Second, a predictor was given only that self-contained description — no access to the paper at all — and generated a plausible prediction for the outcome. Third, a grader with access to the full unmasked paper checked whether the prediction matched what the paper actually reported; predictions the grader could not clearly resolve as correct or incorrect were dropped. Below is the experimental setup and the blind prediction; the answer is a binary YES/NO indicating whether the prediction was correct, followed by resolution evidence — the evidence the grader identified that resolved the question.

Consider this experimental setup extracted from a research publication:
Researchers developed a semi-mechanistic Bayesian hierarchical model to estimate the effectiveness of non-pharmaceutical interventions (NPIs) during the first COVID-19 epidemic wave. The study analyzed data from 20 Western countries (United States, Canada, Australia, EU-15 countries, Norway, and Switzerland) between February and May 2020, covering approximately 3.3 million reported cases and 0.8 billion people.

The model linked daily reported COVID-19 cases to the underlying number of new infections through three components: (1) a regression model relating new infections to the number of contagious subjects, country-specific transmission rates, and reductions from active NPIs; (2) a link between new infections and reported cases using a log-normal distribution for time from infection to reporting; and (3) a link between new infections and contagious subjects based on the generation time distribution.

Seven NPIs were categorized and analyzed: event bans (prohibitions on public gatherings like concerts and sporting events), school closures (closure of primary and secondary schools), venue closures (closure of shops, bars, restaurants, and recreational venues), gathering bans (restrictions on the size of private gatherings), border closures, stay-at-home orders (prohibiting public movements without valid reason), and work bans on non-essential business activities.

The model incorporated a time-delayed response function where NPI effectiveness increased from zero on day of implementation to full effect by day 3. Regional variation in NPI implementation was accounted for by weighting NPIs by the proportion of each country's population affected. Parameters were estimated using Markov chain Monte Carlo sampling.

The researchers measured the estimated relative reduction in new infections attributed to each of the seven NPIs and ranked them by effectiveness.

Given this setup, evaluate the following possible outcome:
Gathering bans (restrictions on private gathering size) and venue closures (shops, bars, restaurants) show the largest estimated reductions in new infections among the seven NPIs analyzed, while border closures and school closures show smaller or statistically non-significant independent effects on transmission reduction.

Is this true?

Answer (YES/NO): NO